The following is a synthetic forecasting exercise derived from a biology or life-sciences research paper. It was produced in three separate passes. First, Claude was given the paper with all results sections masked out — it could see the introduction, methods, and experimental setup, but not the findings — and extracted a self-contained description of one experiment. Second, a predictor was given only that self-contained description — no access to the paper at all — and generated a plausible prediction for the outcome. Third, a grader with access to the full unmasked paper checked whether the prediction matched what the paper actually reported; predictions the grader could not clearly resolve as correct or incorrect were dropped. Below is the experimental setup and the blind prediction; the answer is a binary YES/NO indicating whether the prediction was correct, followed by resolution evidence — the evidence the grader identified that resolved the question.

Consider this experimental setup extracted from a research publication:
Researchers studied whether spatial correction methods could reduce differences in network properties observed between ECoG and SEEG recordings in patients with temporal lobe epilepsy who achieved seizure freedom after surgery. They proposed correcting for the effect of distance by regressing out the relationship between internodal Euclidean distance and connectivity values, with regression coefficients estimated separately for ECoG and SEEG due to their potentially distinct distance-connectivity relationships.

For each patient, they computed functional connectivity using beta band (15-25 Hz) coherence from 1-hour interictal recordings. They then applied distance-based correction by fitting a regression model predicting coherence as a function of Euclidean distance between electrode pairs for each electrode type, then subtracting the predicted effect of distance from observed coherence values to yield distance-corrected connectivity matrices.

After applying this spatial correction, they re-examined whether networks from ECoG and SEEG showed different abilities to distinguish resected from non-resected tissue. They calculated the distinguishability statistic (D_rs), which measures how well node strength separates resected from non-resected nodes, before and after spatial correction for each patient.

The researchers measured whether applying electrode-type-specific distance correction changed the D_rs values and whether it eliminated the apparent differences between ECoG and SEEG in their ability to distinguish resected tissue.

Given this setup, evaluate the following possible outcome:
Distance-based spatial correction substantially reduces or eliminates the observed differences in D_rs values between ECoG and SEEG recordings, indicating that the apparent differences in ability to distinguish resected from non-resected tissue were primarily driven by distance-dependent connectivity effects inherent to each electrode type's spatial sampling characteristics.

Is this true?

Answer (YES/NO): NO